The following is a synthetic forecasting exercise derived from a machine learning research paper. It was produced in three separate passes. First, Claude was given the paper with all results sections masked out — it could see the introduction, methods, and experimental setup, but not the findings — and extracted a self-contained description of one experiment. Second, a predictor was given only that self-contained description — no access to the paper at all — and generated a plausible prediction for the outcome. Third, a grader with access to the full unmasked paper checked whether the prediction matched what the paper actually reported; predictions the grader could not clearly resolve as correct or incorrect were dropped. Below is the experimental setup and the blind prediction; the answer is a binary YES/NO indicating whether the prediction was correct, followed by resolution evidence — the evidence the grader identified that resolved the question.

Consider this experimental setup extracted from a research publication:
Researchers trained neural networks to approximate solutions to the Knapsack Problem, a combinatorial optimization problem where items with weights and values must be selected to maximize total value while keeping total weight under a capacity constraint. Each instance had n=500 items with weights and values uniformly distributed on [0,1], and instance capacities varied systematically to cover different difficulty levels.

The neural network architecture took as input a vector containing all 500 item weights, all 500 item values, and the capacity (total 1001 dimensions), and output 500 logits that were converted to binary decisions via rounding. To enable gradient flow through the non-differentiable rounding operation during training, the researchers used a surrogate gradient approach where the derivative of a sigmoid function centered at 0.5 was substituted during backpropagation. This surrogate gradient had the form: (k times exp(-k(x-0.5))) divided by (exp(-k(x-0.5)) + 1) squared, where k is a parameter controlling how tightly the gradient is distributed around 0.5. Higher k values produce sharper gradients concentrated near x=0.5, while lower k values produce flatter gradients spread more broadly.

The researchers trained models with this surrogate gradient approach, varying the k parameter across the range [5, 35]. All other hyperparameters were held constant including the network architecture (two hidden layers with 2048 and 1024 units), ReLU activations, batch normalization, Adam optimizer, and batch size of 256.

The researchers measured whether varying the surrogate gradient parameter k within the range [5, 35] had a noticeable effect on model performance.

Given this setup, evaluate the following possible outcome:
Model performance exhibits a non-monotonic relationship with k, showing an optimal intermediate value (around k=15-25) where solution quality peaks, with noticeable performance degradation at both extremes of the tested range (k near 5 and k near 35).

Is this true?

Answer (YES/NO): NO